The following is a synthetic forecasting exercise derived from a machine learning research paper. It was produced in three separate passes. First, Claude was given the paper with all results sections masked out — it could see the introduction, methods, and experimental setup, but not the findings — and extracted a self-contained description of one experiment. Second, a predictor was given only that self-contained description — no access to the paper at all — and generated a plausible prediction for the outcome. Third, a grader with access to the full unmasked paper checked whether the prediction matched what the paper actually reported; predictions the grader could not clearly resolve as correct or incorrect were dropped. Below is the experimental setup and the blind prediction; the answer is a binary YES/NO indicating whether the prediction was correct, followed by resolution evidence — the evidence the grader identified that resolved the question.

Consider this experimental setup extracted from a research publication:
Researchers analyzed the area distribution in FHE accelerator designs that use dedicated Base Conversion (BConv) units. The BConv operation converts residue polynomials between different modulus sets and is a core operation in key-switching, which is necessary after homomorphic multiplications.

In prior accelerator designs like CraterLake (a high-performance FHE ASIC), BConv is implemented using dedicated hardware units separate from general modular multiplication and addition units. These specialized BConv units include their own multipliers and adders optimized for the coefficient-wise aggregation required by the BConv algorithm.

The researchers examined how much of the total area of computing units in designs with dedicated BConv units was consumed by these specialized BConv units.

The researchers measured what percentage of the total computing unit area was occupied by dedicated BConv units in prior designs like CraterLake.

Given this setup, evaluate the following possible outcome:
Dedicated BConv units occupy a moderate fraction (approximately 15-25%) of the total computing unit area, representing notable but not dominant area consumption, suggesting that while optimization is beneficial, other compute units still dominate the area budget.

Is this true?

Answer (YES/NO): NO